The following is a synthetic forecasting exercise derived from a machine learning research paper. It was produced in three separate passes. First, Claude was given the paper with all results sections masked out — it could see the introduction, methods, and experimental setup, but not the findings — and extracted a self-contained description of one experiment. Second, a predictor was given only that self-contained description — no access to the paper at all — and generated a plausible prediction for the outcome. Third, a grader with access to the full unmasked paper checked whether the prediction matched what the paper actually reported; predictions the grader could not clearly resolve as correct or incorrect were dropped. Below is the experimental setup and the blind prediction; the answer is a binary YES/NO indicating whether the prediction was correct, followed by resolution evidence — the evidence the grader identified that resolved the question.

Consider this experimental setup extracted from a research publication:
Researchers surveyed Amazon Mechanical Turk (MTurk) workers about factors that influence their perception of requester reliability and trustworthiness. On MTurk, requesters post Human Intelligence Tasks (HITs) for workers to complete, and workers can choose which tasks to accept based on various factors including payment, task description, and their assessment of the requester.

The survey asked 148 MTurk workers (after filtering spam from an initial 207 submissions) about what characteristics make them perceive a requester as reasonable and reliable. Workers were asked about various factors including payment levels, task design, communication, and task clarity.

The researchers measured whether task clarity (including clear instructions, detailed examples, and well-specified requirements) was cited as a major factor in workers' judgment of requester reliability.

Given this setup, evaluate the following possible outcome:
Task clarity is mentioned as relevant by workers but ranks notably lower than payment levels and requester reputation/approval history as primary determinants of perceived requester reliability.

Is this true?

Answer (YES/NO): NO